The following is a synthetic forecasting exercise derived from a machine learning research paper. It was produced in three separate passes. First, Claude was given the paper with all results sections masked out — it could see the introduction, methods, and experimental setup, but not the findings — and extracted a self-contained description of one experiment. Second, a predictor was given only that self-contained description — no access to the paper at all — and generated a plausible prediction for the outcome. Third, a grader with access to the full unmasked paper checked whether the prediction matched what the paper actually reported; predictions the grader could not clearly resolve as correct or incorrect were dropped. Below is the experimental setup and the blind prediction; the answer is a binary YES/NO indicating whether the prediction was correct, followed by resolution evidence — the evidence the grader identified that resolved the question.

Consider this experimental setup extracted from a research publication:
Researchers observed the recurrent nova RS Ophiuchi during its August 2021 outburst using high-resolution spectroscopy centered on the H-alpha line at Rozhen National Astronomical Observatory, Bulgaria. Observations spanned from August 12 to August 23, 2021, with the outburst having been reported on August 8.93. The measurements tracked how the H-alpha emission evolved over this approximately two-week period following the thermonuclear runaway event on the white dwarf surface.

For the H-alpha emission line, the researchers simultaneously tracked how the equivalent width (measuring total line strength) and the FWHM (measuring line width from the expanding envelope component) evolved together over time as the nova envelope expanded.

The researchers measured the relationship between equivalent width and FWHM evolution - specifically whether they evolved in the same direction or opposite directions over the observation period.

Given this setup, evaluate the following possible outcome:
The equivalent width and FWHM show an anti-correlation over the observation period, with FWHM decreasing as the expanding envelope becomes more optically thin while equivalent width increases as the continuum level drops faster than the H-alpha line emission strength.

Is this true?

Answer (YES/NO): YES